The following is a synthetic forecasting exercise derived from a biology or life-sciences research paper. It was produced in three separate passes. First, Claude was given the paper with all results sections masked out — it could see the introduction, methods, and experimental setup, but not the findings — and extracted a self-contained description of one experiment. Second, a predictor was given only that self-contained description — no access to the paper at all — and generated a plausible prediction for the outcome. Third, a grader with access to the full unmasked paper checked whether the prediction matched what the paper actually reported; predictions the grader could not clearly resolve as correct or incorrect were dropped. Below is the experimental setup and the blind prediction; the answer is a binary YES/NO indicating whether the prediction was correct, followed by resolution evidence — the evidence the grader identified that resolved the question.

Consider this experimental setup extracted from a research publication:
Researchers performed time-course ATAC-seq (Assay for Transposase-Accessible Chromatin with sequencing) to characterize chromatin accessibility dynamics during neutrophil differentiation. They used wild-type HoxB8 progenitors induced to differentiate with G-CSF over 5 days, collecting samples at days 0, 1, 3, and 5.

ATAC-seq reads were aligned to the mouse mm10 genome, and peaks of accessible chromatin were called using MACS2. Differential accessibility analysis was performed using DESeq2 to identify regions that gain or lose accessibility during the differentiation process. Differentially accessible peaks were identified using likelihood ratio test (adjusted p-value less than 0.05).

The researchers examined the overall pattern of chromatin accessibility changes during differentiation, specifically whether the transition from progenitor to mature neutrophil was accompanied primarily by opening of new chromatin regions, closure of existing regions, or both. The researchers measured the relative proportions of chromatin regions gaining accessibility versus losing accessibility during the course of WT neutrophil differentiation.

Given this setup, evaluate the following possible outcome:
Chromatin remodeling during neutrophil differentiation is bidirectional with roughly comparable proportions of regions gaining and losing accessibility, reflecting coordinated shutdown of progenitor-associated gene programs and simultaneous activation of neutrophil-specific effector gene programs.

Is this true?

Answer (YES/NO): YES